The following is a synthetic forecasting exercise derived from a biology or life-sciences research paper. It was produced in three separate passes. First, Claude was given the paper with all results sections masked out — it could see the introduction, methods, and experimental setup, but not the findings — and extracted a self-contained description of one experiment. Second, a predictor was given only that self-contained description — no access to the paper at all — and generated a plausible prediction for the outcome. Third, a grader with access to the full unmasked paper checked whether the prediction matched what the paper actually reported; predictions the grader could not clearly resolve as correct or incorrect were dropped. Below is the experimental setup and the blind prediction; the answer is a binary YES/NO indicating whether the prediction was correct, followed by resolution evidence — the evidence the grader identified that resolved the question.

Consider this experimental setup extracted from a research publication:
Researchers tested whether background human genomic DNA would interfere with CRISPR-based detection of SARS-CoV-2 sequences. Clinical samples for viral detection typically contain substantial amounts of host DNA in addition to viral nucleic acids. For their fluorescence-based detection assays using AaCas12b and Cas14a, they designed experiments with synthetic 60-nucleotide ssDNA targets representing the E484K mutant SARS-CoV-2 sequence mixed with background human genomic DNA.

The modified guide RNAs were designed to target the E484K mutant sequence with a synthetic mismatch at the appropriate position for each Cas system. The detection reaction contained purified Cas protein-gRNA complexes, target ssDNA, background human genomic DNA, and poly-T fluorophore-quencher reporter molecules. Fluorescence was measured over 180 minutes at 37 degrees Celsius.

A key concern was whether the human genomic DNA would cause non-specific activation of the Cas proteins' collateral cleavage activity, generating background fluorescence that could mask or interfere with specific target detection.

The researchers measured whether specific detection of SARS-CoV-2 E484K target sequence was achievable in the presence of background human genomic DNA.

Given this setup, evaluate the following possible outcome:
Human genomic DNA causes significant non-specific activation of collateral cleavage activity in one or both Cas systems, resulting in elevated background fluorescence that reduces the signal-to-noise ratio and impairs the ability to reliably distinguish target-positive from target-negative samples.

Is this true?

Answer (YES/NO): NO